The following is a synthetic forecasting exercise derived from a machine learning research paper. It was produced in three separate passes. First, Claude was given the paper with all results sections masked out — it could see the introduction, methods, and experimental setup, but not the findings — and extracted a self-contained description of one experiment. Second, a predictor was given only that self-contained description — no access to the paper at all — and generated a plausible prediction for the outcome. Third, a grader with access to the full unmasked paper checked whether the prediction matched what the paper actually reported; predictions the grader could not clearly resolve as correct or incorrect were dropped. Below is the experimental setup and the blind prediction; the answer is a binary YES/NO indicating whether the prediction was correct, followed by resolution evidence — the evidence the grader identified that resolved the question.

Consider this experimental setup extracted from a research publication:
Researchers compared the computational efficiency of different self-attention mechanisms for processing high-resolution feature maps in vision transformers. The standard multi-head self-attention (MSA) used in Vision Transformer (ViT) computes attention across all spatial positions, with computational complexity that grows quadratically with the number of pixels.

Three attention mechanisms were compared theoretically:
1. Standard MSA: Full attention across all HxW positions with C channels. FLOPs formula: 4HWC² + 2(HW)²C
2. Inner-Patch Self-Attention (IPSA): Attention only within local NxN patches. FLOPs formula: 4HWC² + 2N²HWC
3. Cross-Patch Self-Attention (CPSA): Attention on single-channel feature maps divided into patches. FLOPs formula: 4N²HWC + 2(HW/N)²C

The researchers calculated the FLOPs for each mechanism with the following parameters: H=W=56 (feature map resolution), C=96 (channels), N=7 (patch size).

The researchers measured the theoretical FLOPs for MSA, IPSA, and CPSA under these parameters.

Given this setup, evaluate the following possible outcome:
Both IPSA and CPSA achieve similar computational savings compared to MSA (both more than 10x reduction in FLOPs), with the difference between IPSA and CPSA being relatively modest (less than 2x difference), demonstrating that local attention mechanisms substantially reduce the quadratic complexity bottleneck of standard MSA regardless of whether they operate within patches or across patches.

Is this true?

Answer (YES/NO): YES